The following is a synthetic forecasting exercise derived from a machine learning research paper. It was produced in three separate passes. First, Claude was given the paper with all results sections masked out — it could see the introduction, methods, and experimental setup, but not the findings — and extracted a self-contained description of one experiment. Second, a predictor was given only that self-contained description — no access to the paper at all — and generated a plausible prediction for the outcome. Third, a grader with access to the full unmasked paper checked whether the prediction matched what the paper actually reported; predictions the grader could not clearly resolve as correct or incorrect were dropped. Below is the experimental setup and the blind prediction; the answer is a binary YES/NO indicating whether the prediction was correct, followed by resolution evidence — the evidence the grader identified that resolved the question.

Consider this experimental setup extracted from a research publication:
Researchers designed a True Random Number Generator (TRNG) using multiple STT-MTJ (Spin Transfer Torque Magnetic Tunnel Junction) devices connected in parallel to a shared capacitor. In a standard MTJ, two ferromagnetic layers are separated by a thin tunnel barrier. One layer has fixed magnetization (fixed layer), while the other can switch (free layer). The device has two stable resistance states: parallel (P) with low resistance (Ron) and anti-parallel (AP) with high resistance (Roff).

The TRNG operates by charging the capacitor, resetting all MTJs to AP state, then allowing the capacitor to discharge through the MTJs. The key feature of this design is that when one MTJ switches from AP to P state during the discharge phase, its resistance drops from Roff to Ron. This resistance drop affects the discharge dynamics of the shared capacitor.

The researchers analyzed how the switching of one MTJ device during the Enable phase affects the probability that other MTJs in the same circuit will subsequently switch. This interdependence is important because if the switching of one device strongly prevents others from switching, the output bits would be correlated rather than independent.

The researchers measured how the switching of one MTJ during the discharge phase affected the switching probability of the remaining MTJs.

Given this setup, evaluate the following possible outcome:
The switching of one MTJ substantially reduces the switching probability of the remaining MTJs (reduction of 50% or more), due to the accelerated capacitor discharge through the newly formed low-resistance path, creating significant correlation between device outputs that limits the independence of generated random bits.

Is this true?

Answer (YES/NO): NO